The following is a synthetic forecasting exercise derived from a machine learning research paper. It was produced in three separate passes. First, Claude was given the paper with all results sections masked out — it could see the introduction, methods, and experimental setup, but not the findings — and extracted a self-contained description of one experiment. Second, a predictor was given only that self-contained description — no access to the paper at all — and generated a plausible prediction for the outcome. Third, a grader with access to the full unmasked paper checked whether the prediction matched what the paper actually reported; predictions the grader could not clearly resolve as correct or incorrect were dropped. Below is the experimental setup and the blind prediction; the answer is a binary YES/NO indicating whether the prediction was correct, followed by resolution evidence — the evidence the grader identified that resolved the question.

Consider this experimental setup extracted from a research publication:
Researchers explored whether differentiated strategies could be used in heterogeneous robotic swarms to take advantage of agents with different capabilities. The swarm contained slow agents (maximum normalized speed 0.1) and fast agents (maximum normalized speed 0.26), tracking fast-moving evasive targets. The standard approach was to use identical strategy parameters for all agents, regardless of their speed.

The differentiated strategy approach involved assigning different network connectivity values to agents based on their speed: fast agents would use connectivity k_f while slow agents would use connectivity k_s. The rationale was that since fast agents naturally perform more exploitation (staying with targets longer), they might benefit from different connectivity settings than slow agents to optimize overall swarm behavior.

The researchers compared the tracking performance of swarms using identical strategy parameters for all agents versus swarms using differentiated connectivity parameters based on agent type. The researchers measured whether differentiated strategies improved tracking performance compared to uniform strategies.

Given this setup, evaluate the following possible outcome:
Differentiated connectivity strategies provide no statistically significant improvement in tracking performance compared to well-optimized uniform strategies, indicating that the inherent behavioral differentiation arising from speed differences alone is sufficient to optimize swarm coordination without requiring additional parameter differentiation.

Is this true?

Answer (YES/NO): YES